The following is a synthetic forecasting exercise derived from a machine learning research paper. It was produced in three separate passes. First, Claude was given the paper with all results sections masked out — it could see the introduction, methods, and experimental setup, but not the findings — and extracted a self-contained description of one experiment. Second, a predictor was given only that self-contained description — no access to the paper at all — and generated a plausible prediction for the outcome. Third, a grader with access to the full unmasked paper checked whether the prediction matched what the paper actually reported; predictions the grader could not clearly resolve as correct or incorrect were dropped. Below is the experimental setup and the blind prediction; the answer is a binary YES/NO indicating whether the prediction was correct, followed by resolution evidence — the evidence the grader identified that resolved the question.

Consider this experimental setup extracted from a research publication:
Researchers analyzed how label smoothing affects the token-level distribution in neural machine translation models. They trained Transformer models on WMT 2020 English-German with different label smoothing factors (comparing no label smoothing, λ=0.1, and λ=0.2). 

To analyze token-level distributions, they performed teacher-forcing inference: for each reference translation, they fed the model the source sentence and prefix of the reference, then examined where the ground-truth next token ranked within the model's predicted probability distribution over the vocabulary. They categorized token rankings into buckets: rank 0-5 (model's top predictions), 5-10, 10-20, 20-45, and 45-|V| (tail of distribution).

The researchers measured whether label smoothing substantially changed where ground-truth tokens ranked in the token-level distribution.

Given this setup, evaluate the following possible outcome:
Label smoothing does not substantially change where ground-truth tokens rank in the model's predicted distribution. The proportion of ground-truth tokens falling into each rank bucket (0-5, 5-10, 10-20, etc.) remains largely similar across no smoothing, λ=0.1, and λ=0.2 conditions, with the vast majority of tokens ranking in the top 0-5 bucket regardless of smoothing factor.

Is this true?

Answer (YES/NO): YES